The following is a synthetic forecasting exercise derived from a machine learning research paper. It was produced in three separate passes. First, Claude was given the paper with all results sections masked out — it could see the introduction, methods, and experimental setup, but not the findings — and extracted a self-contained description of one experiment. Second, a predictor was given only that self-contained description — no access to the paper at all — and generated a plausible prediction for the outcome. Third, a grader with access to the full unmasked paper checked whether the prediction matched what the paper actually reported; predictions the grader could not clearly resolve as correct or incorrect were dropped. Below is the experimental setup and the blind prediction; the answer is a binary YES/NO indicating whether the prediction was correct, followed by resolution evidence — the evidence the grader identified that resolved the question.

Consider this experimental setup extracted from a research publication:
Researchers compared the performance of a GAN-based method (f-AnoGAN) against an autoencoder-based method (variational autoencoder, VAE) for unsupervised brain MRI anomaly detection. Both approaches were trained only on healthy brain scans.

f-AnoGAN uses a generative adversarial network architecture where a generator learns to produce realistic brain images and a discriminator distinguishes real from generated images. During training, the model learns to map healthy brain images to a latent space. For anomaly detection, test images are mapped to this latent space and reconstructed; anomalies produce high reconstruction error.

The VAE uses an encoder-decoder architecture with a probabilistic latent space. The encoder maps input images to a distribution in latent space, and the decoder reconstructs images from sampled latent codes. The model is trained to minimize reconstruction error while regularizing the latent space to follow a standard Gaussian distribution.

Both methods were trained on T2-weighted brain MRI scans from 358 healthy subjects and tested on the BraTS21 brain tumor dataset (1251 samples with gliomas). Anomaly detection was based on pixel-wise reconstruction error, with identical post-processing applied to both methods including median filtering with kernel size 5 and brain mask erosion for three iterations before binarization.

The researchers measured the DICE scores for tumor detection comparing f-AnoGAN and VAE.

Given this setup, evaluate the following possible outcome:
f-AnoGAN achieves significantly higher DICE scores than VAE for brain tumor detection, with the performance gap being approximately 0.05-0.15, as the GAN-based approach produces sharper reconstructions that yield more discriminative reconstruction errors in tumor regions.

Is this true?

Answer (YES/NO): NO